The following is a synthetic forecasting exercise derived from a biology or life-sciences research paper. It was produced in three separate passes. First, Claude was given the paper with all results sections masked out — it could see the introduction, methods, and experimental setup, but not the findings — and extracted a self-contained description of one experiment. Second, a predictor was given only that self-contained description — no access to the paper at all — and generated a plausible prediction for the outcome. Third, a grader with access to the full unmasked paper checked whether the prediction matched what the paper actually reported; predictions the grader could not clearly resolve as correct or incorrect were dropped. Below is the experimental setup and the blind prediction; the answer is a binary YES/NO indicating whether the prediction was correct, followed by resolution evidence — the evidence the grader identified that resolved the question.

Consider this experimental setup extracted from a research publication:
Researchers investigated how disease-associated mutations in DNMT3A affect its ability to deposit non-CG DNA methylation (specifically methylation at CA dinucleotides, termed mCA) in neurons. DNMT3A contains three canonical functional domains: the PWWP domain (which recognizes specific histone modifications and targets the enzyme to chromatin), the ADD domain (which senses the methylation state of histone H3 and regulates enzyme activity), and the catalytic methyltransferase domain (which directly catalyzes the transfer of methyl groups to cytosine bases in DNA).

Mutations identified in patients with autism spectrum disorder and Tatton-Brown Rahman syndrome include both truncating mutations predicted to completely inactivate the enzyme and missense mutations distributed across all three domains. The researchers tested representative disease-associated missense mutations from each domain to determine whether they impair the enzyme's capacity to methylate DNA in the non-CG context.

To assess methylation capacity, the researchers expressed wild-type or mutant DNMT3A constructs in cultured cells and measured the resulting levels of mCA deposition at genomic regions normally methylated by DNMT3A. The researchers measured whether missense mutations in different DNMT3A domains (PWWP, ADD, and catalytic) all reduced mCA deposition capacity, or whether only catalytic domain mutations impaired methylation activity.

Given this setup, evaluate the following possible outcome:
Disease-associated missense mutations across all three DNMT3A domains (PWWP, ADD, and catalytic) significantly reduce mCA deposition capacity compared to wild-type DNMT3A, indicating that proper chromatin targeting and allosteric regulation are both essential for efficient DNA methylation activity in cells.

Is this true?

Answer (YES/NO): YES